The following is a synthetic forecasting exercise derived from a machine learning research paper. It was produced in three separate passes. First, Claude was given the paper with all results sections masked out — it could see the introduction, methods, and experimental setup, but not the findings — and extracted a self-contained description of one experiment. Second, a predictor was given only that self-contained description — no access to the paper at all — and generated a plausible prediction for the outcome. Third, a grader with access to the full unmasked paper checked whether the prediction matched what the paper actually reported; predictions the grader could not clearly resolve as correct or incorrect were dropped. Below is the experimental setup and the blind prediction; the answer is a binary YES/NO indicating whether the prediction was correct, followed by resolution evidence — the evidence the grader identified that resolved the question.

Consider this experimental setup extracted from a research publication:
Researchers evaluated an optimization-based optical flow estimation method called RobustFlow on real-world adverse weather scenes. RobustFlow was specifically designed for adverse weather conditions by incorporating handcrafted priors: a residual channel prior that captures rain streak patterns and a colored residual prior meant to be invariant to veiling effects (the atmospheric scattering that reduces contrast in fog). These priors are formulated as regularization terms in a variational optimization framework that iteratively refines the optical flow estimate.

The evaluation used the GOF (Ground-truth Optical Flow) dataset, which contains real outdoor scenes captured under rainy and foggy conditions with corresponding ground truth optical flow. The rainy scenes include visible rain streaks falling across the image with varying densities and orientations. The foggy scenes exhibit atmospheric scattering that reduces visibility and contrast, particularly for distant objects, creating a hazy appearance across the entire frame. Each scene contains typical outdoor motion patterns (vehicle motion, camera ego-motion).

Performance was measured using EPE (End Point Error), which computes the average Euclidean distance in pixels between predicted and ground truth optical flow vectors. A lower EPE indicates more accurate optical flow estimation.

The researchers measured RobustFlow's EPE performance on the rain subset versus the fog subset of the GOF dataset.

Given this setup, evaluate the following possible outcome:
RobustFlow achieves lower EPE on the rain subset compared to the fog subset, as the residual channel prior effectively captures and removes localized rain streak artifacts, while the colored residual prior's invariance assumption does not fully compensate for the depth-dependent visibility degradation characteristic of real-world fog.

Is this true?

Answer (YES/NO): YES